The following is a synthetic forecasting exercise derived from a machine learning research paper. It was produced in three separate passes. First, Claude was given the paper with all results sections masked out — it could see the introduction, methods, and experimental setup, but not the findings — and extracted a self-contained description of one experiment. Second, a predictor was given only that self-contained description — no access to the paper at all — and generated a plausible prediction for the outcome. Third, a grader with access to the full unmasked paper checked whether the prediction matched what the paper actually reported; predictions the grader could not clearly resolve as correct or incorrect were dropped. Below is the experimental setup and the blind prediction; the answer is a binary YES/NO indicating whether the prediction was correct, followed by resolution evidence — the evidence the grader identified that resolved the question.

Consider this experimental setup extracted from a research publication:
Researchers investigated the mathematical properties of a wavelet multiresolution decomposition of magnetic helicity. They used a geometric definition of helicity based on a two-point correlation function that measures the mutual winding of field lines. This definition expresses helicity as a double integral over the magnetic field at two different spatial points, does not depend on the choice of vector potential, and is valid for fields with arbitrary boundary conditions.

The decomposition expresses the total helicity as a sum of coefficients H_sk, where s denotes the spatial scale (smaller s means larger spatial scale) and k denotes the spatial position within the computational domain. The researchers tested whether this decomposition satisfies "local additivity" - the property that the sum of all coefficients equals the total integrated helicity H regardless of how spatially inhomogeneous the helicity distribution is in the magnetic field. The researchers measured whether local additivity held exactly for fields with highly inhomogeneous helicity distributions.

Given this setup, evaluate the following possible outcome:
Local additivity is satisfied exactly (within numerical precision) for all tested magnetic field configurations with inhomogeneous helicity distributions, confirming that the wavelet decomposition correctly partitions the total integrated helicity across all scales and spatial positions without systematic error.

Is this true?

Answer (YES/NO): YES